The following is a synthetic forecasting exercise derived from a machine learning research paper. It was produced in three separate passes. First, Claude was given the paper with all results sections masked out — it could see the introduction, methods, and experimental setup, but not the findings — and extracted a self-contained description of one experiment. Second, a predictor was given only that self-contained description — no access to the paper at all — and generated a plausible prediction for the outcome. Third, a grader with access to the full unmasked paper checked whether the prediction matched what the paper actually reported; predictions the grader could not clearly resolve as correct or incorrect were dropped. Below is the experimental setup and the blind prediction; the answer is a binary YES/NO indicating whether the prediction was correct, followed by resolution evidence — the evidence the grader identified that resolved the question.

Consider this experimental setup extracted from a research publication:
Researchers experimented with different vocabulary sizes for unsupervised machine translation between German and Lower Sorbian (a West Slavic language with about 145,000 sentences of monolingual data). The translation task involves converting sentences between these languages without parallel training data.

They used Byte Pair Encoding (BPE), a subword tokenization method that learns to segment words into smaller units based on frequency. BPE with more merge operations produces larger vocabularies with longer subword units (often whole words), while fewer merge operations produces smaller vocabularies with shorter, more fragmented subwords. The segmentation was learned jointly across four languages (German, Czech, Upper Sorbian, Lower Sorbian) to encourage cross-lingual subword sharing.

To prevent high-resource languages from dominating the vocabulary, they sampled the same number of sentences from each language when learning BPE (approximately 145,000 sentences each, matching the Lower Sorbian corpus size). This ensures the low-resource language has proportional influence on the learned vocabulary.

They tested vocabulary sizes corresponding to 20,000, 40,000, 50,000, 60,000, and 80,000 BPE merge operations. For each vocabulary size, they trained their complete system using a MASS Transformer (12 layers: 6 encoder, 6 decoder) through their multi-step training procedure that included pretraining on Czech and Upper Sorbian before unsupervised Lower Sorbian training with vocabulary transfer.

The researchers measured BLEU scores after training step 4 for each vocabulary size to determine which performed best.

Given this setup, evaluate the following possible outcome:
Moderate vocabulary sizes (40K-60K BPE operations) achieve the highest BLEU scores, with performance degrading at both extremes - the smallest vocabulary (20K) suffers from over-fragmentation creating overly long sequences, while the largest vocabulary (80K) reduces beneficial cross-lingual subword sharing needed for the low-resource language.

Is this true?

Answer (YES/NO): YES